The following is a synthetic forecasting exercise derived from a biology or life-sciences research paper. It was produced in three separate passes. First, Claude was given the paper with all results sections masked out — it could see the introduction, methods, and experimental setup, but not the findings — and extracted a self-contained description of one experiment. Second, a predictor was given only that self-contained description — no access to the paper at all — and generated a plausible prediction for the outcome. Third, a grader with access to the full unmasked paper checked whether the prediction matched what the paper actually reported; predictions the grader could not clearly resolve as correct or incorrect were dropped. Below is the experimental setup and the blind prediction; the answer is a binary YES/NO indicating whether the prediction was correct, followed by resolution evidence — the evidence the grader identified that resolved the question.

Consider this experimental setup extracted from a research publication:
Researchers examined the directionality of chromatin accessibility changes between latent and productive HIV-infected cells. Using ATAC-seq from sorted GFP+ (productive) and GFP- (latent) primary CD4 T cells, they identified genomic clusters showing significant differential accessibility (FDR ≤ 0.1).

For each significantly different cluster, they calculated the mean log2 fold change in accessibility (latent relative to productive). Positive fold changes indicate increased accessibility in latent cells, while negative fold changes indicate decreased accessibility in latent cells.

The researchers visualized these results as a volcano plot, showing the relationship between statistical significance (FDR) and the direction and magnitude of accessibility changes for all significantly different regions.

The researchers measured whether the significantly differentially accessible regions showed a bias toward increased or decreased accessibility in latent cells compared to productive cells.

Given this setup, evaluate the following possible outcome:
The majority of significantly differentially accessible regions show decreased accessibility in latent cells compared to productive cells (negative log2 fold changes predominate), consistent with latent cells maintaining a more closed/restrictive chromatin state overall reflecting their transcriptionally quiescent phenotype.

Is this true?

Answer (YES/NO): YES